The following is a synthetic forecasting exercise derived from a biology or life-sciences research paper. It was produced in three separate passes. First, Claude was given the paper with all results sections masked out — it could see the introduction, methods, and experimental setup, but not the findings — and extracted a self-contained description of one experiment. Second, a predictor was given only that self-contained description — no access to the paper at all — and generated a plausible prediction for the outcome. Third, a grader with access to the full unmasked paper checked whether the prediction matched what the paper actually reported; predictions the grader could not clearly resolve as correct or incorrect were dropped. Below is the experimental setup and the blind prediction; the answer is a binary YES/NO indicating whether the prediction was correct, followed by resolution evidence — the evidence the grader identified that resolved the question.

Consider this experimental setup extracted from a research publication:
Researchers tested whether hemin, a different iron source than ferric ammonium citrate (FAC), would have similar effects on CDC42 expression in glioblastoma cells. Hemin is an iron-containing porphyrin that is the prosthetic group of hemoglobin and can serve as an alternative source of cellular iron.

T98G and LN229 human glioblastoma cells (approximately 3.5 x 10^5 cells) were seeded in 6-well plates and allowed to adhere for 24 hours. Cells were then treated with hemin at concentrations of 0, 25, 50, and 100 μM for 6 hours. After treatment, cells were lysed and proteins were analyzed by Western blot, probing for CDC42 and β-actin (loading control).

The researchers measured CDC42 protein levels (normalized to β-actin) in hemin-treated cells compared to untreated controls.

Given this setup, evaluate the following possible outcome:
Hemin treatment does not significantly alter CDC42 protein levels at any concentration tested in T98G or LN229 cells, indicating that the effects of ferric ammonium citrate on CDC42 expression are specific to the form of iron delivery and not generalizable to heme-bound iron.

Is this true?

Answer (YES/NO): NO